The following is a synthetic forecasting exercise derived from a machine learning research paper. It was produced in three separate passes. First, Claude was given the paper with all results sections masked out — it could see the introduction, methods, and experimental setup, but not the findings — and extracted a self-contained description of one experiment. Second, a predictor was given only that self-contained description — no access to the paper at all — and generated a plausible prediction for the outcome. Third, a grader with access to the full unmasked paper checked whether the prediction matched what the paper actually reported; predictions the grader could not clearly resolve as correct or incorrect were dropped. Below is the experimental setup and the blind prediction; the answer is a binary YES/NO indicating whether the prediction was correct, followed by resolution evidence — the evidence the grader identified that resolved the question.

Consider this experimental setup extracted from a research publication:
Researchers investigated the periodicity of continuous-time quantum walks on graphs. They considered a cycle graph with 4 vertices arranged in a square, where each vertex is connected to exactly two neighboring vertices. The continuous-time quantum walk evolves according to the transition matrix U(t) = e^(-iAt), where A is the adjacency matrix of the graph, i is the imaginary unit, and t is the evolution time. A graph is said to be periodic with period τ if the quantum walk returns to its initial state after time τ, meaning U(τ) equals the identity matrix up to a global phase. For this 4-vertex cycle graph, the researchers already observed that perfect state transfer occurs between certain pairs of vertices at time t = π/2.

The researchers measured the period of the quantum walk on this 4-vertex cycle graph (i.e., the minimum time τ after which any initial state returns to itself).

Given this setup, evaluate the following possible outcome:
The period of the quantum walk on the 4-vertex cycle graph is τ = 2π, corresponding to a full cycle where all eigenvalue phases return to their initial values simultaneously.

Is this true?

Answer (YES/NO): NO